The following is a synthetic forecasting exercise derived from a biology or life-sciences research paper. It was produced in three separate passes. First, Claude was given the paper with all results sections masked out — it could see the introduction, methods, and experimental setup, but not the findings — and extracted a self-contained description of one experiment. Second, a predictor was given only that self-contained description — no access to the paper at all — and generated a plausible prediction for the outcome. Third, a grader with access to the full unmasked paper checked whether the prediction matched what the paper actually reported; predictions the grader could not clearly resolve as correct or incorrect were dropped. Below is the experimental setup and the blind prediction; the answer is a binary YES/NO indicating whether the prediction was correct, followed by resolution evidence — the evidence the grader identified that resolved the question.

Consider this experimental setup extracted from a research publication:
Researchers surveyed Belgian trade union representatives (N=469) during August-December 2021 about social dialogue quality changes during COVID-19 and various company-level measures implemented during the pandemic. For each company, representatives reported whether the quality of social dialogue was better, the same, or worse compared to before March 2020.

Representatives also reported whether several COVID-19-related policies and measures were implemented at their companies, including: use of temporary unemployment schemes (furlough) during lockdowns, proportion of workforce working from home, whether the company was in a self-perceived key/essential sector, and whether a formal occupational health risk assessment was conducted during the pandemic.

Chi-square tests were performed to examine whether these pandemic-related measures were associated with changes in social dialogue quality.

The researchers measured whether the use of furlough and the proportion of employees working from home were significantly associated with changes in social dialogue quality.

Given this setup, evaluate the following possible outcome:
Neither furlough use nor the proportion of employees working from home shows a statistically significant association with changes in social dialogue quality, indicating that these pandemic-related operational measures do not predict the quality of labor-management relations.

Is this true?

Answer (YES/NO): YES